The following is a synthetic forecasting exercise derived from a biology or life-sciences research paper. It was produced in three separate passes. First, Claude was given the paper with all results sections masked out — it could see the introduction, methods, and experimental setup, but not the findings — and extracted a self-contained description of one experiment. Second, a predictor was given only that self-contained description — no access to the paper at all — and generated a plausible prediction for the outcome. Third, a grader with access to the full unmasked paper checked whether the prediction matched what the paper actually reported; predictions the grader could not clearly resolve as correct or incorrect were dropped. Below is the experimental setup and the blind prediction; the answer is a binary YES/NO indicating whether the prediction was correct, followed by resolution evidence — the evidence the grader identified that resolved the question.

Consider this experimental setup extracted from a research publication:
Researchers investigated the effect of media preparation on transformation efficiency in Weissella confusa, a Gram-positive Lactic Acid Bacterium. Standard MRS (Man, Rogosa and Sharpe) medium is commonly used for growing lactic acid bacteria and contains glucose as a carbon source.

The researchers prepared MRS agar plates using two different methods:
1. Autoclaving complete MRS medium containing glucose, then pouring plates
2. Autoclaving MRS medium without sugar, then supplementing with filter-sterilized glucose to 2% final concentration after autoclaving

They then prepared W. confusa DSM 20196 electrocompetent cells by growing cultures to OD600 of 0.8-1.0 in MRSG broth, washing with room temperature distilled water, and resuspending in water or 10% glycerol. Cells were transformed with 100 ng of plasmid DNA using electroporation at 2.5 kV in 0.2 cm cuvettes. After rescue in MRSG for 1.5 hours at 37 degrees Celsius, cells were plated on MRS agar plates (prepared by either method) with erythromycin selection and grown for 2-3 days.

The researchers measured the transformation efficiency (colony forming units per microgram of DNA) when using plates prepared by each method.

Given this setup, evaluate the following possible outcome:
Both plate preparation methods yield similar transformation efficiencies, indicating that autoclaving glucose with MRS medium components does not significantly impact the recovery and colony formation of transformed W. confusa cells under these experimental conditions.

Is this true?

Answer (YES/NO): NO